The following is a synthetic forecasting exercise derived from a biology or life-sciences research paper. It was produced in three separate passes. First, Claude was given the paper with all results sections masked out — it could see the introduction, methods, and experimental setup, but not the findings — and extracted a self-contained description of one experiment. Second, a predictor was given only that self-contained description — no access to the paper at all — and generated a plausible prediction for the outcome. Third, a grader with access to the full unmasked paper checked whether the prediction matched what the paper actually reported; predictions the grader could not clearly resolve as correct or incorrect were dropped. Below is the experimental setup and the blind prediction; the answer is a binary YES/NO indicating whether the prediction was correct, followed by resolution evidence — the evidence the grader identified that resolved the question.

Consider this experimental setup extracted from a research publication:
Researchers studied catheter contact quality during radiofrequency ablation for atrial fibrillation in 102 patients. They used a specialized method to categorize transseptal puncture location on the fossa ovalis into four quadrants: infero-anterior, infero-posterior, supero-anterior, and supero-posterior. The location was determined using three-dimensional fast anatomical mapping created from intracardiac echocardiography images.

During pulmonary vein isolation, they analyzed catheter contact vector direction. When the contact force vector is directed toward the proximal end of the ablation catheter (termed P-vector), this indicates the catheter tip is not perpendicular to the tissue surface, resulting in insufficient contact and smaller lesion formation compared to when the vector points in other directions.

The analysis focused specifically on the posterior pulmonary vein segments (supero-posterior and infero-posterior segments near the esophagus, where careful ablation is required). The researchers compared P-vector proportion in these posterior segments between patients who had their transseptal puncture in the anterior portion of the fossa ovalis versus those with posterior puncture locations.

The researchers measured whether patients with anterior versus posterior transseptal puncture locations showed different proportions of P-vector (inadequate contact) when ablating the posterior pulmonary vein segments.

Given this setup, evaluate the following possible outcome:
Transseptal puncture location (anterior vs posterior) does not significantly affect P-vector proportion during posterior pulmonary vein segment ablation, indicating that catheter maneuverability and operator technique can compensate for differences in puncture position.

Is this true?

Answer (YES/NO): YES